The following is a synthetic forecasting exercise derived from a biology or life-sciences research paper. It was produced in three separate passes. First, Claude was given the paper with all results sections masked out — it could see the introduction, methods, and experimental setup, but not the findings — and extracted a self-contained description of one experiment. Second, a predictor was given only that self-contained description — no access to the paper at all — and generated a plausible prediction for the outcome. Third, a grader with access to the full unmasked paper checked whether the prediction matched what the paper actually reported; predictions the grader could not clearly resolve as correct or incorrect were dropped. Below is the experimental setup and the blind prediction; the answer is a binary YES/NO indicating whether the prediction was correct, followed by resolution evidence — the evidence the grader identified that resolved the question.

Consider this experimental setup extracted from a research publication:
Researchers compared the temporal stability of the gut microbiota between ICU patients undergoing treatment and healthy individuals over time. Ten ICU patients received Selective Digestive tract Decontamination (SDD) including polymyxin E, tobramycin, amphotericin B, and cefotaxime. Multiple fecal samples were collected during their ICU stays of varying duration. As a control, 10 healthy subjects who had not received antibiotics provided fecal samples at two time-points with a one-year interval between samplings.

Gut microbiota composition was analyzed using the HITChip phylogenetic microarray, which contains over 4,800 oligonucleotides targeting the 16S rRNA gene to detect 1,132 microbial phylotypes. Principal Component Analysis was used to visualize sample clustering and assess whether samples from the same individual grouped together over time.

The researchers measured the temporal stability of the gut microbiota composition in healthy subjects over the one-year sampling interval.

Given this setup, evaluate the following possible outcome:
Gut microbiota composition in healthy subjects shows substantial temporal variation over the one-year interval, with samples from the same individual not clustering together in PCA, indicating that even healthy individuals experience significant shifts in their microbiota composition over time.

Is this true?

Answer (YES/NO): NO